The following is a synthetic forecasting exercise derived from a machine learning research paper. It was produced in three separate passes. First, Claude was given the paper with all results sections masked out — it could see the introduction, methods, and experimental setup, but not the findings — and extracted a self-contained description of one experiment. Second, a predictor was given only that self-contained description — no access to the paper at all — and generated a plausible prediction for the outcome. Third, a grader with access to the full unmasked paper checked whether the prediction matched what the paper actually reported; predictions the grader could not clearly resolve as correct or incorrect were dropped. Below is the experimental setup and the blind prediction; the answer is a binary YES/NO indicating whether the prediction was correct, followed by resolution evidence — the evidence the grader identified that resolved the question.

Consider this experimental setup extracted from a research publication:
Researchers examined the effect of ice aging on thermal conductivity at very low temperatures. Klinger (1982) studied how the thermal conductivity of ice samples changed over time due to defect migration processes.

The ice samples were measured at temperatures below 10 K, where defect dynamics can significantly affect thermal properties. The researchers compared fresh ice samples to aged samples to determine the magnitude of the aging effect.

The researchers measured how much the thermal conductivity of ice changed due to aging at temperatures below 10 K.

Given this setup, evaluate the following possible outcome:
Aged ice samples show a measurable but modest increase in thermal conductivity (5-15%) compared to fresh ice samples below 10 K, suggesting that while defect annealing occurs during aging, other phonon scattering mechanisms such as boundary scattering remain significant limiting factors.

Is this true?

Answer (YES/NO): NO